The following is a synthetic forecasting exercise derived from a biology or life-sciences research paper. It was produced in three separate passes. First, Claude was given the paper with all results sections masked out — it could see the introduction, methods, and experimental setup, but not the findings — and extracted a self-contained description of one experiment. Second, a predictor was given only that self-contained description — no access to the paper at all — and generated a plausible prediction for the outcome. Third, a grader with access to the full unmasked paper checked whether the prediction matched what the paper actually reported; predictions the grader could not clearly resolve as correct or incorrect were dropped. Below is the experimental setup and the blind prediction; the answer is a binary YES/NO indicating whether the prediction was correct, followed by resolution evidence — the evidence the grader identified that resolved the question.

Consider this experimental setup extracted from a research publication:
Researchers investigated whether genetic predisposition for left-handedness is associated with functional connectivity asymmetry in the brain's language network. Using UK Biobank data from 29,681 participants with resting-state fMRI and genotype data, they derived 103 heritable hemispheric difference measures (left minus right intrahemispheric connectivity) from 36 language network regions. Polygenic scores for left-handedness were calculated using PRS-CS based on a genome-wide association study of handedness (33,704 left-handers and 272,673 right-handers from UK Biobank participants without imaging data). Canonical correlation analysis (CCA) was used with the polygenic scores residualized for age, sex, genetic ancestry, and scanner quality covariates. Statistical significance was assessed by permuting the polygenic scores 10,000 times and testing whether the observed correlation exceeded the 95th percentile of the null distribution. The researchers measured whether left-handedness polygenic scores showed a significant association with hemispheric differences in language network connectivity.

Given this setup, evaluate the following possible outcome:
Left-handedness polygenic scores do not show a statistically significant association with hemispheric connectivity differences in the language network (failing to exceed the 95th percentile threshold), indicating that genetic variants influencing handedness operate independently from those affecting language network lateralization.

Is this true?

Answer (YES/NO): NO